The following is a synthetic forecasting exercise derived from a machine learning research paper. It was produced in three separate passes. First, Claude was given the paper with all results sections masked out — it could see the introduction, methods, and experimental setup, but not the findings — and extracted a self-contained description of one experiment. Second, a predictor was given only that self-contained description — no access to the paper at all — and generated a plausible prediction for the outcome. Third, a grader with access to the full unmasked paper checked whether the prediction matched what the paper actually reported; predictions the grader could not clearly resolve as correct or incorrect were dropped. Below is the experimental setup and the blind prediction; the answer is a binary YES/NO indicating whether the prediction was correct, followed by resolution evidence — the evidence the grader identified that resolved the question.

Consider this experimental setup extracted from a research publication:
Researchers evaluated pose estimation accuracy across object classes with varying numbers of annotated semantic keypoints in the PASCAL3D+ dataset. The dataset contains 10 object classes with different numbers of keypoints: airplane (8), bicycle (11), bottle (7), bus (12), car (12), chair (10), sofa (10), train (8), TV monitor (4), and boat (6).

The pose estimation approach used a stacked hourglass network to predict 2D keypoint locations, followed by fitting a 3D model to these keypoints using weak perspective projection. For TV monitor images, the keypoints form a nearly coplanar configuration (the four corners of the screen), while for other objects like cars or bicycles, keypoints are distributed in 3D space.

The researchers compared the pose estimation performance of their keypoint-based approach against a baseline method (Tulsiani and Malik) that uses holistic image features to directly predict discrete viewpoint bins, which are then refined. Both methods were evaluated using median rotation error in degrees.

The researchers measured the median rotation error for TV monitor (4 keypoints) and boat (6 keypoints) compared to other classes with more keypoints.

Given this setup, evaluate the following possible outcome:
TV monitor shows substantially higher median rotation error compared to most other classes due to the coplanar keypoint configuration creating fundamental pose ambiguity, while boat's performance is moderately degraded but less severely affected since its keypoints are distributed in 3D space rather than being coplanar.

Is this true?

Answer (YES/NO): NO